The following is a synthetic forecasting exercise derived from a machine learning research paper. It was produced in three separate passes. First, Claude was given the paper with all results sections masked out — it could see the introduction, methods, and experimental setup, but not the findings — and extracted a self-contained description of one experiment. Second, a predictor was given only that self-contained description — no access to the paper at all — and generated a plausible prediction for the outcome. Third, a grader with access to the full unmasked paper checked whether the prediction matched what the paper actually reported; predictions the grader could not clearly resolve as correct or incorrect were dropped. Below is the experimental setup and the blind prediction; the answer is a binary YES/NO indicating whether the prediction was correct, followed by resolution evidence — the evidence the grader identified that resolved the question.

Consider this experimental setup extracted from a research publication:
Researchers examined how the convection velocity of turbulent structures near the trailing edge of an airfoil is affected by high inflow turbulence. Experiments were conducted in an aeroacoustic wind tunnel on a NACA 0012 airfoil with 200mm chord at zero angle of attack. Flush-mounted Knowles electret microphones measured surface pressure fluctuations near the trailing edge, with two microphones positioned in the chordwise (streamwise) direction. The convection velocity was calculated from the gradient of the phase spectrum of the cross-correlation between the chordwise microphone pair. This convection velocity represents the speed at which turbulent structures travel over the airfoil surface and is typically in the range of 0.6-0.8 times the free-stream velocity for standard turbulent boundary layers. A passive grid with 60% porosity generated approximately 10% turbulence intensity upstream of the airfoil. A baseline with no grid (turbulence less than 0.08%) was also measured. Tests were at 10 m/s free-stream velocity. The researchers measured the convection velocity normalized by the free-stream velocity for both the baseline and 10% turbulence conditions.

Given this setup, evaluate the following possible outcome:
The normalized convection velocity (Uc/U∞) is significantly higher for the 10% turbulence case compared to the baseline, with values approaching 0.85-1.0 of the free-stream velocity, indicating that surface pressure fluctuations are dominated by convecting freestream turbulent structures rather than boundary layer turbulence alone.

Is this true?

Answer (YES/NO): NO